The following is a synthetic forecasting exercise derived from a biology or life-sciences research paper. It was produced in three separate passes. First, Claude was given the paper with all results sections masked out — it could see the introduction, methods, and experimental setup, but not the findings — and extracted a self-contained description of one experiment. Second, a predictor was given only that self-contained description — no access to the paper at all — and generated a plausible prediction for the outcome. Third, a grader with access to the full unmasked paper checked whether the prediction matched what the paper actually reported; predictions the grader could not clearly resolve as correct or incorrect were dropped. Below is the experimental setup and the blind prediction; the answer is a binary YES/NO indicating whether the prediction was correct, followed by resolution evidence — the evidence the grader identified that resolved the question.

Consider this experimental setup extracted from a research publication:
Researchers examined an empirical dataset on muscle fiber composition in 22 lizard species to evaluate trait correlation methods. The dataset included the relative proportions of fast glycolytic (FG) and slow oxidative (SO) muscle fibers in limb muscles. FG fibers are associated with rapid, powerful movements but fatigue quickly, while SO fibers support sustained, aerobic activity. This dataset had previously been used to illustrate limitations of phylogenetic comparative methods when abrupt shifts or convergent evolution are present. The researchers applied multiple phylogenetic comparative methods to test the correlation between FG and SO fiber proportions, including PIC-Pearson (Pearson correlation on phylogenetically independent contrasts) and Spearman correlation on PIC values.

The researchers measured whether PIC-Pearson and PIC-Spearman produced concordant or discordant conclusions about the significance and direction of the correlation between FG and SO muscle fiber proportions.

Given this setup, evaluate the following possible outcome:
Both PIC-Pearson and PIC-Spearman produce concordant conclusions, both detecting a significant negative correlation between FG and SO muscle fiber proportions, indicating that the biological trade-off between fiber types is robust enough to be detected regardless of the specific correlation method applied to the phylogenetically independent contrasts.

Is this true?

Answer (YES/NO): NO